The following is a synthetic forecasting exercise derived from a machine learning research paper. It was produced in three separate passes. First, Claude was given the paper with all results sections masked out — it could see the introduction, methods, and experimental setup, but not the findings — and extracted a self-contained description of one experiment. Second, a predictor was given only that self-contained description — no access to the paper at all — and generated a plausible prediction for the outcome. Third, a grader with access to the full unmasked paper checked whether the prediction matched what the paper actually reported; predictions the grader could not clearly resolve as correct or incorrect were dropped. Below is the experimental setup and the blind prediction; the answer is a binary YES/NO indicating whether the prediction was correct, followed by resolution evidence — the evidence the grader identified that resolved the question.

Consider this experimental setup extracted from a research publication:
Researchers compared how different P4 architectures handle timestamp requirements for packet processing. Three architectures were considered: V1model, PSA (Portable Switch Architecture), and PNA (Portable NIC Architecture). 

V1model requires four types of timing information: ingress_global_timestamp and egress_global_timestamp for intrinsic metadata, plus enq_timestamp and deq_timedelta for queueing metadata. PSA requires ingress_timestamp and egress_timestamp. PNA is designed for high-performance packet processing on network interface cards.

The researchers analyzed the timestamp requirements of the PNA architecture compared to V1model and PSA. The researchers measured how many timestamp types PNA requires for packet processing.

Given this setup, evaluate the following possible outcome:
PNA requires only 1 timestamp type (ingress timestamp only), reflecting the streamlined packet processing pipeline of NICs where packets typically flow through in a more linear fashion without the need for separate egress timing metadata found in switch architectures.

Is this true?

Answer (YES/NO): YES